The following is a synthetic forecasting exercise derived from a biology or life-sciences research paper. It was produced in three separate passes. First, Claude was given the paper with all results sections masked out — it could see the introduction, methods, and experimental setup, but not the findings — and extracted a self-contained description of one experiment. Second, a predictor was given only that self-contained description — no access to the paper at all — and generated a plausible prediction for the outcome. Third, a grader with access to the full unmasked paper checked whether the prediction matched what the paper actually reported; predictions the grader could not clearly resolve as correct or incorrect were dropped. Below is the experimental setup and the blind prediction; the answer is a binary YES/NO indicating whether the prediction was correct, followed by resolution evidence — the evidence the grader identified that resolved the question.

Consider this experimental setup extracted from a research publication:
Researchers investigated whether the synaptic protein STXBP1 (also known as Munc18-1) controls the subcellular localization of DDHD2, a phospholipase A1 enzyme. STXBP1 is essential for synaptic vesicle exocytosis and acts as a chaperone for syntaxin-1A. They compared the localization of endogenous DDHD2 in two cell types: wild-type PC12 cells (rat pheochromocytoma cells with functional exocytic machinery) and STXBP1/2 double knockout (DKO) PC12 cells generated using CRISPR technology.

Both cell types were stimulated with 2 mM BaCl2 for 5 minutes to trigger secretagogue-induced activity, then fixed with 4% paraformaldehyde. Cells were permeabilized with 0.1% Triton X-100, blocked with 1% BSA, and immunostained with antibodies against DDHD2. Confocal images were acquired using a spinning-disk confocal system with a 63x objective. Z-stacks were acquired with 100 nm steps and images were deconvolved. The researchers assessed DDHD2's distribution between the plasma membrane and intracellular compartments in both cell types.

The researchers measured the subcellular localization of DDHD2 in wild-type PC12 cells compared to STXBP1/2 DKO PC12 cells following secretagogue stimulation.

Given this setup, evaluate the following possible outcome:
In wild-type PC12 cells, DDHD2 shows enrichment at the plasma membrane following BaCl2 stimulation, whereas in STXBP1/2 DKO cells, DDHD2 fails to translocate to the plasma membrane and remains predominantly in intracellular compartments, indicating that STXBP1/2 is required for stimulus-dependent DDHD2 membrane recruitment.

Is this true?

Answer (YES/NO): YES